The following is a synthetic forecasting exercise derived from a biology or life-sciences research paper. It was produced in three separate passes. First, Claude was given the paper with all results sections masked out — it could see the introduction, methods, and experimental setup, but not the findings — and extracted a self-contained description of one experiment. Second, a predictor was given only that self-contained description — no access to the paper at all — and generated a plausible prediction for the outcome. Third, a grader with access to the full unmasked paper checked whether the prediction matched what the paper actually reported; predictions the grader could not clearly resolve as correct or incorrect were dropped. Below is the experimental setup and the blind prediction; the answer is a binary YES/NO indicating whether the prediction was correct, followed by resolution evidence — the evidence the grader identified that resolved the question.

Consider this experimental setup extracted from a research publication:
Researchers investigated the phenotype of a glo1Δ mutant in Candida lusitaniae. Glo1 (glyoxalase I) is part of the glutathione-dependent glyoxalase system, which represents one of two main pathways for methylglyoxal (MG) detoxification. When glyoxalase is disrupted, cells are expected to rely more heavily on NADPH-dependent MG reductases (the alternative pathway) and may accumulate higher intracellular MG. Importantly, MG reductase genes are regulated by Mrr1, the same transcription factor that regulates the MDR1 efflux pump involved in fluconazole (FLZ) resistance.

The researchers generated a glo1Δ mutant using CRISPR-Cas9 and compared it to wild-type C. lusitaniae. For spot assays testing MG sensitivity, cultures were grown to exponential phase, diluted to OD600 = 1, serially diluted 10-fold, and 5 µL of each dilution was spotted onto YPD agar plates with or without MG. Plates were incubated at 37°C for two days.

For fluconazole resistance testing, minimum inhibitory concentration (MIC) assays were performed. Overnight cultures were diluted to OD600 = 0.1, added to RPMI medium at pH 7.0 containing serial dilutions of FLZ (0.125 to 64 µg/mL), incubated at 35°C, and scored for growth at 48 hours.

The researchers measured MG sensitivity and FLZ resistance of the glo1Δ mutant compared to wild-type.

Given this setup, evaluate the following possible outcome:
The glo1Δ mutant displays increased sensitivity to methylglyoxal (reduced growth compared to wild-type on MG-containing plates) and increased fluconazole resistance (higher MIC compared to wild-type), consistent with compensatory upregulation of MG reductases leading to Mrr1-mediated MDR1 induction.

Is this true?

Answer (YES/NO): NO